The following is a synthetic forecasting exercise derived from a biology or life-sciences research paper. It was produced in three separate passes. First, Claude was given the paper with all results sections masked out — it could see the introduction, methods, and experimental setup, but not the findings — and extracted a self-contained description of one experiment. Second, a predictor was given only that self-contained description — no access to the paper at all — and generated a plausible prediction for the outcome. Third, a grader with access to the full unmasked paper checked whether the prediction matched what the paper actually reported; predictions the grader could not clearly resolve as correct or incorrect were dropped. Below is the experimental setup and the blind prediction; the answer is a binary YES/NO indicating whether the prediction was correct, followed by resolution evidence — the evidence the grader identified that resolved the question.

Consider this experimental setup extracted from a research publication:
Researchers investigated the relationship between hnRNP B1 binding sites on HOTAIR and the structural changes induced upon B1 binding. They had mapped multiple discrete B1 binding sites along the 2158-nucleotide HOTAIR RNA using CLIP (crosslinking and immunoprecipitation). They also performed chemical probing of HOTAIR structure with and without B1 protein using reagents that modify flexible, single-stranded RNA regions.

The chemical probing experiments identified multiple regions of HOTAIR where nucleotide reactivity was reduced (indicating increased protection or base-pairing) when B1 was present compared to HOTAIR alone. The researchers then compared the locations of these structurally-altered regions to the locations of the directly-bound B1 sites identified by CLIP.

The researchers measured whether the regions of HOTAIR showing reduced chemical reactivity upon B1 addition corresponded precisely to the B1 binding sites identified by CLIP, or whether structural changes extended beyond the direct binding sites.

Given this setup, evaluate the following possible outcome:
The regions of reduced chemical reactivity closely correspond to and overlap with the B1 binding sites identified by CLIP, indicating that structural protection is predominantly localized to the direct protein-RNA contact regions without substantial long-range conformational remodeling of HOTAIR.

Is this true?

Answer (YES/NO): NO